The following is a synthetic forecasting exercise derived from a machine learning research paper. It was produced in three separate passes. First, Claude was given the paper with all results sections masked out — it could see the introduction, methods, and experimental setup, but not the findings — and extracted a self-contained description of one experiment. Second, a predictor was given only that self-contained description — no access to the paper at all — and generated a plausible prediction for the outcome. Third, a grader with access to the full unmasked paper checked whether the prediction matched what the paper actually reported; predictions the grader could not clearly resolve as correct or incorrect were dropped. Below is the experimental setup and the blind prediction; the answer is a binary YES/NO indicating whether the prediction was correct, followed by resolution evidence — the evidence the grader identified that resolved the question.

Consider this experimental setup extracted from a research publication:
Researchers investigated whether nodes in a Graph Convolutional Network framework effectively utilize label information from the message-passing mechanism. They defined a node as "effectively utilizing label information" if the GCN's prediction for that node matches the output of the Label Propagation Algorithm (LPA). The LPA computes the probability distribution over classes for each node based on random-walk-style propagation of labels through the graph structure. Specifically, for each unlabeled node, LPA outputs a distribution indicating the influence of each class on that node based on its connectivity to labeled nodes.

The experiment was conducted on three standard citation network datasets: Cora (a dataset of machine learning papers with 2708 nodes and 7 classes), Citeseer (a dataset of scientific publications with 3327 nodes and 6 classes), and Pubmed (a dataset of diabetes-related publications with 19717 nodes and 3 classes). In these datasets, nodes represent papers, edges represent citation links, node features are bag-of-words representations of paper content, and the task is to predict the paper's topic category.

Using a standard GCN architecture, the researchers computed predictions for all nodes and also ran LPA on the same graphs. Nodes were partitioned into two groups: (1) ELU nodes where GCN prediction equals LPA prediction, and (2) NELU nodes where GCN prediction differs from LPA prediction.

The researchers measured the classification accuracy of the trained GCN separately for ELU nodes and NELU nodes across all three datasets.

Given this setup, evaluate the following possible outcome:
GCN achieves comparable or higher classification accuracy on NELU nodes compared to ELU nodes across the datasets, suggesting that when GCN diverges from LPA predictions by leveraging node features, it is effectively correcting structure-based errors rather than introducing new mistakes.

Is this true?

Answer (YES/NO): NO